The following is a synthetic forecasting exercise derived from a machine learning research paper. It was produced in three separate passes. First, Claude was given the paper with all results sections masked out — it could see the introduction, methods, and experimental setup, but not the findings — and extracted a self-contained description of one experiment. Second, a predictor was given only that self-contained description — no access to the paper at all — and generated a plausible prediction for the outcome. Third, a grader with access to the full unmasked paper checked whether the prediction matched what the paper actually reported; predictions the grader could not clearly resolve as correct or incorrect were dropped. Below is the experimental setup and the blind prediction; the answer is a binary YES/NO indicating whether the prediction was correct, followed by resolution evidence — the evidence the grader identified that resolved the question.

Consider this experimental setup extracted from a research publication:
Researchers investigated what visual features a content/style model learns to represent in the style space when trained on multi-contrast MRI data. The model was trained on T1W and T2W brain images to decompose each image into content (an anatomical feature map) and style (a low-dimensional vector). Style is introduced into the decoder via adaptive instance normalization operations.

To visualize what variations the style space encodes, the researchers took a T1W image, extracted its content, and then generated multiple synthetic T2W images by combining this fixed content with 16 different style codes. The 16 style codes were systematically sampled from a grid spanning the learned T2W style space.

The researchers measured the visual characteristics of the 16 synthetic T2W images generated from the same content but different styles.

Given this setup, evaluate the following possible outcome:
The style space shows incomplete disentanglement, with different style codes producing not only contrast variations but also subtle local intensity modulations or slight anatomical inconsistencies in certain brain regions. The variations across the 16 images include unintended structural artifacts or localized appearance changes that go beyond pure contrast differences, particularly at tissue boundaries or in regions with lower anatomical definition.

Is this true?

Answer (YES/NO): NO